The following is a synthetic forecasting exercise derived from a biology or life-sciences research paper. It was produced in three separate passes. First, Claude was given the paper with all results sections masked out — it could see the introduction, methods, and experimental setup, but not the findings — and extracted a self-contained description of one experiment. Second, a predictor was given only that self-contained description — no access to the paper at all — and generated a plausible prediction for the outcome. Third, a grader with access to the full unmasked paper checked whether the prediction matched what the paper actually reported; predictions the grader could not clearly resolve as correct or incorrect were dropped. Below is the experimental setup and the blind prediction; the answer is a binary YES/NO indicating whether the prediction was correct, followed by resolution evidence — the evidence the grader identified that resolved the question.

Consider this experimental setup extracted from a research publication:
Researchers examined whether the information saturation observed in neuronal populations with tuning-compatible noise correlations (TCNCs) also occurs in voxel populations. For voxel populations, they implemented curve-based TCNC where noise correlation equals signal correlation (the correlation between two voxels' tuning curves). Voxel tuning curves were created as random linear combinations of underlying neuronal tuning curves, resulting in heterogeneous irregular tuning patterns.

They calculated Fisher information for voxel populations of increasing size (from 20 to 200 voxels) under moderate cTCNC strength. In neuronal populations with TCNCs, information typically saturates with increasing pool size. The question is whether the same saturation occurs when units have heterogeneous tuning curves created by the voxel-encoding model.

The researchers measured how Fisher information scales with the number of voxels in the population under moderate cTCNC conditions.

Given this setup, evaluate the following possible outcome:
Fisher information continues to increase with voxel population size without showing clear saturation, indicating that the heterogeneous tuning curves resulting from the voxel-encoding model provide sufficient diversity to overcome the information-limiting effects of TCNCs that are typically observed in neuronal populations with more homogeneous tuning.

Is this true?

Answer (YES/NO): YES